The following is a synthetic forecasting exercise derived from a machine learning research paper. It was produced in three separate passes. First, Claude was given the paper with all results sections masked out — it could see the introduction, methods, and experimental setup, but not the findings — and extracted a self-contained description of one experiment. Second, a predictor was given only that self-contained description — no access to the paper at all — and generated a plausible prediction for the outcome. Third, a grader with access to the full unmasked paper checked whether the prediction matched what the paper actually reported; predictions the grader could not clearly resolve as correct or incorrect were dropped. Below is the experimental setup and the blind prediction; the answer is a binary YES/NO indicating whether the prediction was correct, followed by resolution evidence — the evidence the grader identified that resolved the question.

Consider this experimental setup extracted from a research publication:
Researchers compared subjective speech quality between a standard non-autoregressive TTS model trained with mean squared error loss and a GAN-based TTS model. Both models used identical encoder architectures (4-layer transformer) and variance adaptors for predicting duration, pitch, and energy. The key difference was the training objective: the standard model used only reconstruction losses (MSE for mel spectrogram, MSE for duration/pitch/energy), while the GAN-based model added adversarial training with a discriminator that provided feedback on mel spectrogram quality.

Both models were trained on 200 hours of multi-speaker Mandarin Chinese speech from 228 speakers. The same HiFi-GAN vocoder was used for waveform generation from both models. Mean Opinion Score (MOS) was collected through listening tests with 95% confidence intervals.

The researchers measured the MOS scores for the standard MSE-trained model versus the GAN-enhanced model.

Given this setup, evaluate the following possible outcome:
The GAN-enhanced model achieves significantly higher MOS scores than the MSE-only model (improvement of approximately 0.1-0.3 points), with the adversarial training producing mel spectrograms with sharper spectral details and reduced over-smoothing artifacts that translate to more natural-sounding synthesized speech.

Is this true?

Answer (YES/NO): NO